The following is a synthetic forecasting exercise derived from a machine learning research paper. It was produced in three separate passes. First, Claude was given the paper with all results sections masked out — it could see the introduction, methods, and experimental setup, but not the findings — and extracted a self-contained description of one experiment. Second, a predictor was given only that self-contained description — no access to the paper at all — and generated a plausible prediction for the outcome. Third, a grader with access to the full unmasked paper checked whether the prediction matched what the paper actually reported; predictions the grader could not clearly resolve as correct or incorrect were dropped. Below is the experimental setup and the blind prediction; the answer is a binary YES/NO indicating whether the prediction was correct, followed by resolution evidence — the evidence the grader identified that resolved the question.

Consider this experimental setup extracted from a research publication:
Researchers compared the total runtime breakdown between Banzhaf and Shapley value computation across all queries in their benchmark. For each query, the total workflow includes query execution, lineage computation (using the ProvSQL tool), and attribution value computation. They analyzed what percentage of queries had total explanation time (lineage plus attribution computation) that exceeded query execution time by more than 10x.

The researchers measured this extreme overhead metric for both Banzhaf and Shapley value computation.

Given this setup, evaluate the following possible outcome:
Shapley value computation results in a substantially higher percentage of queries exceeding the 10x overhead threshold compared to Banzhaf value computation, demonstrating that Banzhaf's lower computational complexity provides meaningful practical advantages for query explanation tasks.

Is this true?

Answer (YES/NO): YES